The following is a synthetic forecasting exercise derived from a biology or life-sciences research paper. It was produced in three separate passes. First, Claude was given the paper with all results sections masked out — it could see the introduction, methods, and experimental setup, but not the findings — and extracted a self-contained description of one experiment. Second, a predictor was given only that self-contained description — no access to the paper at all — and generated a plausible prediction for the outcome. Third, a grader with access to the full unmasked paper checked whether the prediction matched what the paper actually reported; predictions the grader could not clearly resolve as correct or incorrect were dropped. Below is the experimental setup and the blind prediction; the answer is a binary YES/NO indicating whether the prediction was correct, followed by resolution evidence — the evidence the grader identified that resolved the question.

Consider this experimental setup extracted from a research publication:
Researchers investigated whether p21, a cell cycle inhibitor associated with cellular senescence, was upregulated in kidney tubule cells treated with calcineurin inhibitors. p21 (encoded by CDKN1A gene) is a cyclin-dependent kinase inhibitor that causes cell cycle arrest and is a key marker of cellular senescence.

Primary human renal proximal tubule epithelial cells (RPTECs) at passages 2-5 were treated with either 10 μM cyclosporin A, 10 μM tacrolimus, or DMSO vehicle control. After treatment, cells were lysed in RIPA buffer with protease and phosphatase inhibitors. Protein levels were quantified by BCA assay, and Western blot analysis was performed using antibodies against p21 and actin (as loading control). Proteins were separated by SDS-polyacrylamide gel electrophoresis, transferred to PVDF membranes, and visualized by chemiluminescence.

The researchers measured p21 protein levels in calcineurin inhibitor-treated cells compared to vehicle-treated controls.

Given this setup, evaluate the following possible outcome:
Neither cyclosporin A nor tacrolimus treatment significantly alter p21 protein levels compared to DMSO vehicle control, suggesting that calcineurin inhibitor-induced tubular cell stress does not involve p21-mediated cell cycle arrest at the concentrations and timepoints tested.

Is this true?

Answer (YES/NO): NO